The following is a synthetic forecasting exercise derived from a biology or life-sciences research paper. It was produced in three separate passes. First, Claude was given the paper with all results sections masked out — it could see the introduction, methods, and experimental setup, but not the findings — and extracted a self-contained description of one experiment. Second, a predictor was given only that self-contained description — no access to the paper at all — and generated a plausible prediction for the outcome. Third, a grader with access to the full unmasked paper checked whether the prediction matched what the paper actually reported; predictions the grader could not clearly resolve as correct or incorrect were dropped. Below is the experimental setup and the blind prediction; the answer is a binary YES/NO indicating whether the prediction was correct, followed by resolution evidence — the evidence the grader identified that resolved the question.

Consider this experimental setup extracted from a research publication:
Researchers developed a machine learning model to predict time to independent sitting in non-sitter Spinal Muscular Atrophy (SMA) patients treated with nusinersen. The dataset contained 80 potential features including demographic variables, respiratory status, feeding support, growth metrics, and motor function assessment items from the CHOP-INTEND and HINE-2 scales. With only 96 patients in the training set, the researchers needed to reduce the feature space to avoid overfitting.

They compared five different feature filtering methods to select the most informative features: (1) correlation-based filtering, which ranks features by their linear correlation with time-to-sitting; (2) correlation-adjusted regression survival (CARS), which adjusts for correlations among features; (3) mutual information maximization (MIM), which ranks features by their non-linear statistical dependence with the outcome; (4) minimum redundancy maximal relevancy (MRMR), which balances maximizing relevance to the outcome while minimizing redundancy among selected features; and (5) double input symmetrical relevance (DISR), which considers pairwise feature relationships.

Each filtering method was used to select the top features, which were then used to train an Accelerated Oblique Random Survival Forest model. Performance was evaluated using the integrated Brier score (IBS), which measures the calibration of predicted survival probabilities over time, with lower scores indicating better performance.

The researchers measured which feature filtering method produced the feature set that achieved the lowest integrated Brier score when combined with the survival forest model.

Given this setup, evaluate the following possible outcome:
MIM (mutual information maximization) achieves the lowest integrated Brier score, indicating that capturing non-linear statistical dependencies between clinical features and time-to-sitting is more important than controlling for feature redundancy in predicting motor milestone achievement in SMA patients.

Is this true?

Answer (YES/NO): NO